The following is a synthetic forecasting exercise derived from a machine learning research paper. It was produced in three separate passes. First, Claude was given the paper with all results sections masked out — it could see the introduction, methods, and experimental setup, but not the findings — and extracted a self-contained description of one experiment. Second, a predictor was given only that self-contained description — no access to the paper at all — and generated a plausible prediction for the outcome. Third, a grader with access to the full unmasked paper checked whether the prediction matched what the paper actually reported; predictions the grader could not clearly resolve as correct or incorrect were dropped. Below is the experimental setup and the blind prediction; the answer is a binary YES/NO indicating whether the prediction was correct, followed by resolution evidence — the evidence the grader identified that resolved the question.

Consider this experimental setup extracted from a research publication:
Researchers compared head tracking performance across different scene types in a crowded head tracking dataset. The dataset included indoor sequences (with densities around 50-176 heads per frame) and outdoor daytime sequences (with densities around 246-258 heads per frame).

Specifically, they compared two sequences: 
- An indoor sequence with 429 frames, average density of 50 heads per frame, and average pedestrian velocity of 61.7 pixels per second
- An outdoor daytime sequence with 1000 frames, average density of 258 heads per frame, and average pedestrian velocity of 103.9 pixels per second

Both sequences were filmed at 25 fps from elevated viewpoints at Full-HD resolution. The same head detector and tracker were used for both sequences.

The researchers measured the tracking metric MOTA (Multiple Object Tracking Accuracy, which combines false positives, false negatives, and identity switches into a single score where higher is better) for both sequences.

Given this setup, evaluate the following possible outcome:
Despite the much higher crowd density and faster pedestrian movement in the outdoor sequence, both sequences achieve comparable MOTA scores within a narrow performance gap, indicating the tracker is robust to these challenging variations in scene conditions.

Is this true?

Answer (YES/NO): NO